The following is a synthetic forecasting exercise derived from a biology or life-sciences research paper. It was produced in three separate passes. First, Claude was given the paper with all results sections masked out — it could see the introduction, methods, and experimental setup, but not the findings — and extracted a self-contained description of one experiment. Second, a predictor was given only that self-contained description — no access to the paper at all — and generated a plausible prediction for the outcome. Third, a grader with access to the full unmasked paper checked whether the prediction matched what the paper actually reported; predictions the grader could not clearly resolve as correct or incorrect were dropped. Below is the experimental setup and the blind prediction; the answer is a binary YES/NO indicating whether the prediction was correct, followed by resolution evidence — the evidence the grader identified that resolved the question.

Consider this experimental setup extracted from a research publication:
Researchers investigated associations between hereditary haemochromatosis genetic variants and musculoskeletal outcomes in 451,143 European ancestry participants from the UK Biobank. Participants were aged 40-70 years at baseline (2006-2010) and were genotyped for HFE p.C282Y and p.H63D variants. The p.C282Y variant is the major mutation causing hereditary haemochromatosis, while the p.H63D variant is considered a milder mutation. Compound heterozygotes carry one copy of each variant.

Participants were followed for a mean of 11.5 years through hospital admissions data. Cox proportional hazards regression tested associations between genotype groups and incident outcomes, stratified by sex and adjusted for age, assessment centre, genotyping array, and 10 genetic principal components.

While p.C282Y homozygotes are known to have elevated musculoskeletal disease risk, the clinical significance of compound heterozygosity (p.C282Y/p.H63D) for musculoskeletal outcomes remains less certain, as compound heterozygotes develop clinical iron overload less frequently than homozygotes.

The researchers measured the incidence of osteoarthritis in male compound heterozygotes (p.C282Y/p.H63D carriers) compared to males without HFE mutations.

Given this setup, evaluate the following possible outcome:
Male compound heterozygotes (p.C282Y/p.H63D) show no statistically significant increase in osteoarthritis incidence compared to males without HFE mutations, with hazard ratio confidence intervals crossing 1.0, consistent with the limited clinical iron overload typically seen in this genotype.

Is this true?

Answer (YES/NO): YES